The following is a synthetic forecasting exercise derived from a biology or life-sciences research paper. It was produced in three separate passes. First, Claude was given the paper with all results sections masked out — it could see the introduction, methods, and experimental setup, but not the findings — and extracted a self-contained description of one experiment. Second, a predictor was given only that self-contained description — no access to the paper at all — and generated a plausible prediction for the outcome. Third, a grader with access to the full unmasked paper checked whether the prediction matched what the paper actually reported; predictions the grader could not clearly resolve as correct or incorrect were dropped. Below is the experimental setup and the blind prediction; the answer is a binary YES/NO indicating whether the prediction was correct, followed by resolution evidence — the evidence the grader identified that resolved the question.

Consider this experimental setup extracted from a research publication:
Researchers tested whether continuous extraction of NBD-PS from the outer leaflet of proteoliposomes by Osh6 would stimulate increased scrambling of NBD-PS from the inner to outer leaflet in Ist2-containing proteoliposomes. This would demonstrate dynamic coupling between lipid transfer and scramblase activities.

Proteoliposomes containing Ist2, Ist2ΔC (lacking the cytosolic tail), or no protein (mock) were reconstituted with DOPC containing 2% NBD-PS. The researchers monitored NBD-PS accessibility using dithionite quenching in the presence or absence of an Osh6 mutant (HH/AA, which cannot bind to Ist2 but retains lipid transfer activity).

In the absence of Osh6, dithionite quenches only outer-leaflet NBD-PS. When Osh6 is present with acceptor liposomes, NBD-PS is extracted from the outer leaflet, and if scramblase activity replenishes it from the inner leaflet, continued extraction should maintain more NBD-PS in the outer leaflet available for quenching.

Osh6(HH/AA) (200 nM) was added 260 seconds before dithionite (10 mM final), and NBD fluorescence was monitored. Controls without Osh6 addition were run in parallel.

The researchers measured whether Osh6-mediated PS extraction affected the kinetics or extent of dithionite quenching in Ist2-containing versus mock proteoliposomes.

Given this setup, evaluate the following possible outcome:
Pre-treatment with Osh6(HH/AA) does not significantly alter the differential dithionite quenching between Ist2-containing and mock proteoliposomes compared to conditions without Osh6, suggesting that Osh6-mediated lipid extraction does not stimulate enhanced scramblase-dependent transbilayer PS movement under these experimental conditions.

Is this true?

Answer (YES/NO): YES